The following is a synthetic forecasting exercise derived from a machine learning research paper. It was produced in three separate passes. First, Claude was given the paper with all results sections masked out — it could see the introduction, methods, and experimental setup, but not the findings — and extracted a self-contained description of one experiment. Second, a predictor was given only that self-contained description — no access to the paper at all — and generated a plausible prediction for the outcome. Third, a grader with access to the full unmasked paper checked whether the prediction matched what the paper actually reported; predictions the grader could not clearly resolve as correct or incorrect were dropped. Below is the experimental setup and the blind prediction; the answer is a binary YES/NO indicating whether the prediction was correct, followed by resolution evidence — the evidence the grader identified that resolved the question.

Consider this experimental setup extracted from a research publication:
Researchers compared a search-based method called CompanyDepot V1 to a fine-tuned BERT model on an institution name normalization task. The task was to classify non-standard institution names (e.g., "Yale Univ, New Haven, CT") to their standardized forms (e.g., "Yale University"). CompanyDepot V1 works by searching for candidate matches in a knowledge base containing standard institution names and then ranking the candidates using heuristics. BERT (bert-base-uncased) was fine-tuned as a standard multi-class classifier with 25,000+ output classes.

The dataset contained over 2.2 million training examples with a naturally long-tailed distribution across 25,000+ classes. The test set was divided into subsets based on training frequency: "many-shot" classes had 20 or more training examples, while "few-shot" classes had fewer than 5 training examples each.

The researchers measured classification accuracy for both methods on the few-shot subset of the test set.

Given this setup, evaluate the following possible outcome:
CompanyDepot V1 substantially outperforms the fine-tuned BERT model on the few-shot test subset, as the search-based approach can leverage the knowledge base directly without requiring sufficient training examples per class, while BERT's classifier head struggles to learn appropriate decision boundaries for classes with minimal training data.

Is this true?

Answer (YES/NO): NO